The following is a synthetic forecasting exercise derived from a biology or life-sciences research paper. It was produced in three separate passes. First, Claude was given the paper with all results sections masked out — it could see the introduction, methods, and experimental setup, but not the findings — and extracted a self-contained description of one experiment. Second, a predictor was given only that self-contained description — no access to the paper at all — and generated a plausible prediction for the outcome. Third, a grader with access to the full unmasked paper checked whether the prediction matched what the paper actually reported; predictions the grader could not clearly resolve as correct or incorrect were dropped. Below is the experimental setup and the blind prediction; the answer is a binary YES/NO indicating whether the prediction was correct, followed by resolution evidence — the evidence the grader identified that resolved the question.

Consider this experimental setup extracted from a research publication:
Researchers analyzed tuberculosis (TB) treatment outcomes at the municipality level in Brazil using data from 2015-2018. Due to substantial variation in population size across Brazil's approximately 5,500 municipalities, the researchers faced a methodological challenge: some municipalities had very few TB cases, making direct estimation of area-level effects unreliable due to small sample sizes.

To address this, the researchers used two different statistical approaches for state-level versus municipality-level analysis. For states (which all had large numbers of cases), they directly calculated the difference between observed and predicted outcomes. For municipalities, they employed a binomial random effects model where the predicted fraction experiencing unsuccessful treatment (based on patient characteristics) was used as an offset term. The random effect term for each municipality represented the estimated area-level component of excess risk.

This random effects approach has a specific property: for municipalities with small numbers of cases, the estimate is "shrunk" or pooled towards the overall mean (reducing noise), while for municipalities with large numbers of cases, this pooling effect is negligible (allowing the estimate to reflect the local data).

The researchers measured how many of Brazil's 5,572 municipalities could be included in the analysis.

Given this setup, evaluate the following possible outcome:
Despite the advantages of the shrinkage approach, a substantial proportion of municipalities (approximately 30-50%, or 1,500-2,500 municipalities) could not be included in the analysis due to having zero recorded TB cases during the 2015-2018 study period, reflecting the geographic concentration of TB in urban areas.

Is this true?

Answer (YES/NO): NO